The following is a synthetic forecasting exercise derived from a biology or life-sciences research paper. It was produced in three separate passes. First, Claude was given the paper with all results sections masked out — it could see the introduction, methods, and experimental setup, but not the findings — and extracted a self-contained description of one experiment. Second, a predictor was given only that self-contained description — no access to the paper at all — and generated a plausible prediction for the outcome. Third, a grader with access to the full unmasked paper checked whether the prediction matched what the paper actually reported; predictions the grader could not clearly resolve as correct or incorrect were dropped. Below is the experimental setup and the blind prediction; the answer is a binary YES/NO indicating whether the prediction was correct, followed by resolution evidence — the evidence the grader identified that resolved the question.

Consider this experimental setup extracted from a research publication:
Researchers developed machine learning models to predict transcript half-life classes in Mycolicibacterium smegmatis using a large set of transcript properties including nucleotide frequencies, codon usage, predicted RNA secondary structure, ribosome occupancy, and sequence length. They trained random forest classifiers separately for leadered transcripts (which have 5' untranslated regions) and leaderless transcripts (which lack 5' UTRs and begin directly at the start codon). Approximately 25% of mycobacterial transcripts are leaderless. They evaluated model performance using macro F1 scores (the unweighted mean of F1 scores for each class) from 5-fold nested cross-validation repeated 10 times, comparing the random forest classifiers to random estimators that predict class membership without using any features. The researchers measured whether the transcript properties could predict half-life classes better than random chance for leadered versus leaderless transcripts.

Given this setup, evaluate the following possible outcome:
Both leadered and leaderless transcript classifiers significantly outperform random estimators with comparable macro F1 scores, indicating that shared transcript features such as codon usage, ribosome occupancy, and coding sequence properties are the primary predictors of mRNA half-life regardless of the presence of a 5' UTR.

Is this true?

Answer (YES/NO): NO